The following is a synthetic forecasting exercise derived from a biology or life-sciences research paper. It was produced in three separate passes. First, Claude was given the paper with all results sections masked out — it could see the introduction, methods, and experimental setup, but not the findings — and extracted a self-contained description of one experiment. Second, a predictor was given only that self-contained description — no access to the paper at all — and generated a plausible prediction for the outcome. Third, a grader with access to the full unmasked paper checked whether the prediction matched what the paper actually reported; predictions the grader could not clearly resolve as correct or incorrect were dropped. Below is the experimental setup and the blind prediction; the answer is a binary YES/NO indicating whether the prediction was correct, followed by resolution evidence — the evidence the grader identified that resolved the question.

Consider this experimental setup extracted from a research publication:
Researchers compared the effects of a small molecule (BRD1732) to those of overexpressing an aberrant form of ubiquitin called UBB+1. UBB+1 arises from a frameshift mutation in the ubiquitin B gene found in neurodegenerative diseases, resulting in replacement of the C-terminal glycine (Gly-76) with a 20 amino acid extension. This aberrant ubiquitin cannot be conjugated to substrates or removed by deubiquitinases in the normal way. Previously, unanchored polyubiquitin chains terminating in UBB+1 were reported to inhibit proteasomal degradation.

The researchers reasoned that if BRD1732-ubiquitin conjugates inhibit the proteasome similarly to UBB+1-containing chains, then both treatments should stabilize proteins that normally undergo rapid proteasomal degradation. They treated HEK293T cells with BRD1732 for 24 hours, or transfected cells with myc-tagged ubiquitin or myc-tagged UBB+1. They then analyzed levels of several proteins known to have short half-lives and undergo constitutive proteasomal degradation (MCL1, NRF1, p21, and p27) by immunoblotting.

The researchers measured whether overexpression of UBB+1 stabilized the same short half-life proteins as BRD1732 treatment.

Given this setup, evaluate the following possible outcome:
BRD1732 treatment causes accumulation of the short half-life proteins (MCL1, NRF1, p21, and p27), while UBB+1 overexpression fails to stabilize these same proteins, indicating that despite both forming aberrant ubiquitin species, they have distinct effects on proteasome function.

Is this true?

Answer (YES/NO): YES